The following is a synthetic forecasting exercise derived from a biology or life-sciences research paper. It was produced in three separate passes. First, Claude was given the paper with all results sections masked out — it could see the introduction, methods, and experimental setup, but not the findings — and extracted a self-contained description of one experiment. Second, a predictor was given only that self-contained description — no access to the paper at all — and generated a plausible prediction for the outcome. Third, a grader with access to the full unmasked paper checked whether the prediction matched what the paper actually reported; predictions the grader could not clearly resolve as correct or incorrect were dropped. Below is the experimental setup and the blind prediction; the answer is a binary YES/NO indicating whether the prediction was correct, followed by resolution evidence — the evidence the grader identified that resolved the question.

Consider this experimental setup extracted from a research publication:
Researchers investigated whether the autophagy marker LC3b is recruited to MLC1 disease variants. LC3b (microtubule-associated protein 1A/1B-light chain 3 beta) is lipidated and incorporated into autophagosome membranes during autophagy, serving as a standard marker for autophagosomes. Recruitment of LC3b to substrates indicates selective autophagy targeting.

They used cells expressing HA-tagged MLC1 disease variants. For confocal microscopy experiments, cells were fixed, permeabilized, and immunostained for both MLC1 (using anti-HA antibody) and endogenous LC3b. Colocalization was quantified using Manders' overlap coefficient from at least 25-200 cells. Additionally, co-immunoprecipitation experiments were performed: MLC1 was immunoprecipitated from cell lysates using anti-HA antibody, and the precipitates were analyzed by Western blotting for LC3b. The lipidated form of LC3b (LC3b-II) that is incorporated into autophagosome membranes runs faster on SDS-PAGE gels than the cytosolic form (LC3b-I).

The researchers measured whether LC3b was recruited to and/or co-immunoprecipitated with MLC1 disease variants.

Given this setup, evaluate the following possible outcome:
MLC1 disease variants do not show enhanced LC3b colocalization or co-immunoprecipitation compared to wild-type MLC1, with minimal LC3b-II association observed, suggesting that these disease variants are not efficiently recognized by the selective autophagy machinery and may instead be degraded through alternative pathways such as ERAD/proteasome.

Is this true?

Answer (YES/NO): NO